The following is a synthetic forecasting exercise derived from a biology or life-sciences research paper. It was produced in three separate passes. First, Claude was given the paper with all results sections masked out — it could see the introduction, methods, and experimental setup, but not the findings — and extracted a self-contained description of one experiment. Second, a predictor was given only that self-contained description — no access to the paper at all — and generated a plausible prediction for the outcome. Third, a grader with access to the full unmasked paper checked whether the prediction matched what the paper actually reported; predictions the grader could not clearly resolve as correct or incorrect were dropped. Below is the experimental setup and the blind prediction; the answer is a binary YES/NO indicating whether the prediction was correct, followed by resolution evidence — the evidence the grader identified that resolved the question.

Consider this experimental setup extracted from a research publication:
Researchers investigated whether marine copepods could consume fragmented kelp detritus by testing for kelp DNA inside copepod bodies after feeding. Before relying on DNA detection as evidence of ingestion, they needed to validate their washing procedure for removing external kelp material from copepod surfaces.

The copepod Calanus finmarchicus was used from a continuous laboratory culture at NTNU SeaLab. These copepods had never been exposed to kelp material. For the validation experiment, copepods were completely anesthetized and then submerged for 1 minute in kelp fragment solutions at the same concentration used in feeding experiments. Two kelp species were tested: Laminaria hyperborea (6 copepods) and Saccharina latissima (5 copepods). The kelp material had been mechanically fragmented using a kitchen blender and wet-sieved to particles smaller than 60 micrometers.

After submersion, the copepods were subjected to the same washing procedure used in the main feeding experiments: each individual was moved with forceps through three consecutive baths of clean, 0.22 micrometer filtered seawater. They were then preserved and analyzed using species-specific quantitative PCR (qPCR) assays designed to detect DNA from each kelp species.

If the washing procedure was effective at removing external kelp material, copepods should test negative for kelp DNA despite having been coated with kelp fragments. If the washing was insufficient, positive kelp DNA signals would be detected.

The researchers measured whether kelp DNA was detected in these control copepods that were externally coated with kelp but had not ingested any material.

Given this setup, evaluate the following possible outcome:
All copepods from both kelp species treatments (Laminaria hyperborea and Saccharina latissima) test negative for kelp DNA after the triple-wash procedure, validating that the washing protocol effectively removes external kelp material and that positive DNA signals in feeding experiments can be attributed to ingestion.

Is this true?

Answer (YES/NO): NO